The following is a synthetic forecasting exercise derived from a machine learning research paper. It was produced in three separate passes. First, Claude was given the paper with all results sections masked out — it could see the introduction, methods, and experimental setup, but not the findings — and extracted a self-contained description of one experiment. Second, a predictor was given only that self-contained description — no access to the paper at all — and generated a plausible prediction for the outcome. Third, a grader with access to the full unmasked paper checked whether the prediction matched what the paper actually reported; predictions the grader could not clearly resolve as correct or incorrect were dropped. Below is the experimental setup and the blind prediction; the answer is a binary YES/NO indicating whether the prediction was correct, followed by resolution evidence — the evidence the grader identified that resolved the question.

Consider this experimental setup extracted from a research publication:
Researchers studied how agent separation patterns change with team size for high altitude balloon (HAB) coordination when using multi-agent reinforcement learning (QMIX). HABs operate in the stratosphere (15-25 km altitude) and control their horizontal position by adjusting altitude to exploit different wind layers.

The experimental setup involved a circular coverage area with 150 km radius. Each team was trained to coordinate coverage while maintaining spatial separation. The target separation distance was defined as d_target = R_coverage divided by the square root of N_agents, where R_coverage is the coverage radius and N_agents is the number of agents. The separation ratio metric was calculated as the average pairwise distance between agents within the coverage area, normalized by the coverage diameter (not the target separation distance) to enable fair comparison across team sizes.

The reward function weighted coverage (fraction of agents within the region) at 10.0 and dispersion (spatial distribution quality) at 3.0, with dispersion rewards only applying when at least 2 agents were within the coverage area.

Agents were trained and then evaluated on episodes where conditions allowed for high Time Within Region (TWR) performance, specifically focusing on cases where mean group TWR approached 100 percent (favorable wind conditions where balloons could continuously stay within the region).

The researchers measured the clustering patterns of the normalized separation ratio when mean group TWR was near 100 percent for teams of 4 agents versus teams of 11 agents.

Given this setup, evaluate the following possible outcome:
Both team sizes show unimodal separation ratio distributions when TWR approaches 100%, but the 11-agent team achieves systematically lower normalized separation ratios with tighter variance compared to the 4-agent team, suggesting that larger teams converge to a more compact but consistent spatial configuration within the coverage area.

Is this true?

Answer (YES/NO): NO